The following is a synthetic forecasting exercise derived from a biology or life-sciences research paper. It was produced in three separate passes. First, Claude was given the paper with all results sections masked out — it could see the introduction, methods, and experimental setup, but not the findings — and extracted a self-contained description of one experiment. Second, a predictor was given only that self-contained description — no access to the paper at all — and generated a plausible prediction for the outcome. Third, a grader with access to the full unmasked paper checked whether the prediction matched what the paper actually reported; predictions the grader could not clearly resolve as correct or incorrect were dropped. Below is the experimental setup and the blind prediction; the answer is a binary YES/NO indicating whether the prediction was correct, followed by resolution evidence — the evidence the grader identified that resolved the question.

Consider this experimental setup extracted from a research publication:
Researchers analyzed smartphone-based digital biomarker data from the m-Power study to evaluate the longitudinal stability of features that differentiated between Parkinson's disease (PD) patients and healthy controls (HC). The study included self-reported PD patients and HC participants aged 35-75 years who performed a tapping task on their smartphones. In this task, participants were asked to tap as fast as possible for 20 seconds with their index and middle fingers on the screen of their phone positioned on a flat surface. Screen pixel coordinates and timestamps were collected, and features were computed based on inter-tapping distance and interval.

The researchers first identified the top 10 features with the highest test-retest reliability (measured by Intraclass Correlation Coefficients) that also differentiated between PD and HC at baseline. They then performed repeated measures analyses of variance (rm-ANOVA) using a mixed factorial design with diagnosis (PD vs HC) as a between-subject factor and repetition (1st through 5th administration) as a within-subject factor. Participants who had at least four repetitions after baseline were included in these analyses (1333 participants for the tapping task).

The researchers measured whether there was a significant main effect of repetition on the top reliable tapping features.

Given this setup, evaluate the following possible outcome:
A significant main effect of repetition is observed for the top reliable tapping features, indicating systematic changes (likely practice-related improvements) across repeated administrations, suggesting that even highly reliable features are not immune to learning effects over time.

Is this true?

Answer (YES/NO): YES